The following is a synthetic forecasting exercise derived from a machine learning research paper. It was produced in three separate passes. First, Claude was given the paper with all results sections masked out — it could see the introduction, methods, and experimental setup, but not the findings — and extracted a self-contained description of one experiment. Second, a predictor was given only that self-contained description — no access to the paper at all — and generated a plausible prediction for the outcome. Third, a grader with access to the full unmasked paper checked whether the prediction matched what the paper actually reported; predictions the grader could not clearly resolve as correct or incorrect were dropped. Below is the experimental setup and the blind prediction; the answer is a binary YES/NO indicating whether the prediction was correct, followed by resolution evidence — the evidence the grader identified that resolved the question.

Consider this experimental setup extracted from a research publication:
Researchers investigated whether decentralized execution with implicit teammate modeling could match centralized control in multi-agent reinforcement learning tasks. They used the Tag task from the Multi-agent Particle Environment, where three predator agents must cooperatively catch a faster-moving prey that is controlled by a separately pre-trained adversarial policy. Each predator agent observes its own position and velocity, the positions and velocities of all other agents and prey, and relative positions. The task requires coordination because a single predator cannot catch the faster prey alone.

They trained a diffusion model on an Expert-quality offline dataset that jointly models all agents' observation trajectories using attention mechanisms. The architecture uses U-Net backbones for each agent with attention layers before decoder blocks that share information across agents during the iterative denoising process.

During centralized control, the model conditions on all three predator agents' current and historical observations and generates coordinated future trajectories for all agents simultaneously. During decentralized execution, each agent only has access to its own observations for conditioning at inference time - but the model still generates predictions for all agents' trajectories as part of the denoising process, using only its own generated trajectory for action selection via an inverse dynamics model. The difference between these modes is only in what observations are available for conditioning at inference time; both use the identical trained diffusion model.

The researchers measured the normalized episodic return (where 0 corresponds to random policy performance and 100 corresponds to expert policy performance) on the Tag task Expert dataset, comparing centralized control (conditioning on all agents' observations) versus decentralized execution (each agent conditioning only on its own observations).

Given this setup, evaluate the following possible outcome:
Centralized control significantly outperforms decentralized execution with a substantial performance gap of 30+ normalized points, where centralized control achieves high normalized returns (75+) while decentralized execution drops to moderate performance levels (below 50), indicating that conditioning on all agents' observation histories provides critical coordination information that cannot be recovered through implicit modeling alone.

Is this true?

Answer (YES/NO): NO